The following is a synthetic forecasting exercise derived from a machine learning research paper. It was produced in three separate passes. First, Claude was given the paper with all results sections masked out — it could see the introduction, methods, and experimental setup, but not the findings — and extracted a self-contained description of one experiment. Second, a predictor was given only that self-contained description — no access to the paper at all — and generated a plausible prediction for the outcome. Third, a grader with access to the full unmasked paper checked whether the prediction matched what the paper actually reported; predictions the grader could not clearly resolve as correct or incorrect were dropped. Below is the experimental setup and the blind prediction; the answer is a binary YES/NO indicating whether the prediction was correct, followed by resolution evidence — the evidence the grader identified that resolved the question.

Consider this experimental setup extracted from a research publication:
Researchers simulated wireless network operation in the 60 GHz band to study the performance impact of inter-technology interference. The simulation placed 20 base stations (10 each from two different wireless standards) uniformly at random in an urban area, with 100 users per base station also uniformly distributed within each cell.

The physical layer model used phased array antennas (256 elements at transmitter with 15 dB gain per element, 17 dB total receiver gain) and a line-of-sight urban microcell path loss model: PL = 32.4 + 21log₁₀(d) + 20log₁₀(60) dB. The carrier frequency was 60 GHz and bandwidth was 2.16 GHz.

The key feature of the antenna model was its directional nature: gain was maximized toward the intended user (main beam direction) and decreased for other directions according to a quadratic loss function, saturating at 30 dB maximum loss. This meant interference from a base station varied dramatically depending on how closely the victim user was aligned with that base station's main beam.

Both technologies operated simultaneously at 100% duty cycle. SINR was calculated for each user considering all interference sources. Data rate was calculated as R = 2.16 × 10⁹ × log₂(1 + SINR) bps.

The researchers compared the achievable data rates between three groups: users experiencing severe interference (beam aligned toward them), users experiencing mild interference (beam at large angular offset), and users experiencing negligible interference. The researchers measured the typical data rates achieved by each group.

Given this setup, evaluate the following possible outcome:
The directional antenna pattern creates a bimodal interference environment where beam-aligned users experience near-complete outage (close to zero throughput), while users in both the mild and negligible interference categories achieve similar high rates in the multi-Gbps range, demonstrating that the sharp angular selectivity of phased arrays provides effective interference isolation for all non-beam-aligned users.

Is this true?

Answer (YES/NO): NO